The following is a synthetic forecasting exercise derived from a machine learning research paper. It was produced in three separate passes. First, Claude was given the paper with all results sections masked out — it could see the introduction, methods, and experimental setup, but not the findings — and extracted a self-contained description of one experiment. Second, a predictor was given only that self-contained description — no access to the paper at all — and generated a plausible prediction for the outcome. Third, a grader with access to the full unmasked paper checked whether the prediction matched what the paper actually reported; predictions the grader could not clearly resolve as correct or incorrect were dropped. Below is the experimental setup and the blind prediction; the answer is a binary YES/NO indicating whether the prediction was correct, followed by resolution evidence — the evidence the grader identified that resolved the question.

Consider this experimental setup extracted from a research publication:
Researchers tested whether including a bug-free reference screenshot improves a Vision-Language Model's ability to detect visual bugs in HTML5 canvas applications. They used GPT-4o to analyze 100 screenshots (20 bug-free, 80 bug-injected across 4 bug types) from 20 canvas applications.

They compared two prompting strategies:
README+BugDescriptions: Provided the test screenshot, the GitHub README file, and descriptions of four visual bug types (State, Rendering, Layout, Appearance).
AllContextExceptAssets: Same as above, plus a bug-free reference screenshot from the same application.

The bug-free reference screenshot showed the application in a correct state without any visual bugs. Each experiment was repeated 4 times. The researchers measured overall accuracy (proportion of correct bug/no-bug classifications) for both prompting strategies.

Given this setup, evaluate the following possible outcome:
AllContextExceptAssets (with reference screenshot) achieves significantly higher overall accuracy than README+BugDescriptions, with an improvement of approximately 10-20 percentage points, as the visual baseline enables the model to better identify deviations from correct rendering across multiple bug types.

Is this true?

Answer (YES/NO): YES